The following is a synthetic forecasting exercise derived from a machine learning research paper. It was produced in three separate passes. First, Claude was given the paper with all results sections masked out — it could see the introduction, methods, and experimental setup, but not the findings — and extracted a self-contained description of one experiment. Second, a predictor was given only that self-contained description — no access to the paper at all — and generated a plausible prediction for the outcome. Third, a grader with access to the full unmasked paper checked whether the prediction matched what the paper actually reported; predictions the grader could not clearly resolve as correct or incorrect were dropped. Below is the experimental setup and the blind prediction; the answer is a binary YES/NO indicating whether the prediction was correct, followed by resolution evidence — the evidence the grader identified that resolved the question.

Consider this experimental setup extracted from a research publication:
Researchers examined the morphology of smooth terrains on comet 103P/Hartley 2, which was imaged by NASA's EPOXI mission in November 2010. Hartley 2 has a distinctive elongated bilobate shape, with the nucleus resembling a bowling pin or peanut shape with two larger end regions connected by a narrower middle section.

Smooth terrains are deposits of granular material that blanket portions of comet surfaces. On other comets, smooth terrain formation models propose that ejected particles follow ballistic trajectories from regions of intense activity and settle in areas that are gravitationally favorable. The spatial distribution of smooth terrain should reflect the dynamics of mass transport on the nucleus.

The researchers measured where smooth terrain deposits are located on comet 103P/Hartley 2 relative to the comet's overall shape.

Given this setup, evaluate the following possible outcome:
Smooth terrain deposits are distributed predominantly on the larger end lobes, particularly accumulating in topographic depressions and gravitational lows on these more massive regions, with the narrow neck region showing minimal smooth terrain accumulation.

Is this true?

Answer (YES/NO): NO